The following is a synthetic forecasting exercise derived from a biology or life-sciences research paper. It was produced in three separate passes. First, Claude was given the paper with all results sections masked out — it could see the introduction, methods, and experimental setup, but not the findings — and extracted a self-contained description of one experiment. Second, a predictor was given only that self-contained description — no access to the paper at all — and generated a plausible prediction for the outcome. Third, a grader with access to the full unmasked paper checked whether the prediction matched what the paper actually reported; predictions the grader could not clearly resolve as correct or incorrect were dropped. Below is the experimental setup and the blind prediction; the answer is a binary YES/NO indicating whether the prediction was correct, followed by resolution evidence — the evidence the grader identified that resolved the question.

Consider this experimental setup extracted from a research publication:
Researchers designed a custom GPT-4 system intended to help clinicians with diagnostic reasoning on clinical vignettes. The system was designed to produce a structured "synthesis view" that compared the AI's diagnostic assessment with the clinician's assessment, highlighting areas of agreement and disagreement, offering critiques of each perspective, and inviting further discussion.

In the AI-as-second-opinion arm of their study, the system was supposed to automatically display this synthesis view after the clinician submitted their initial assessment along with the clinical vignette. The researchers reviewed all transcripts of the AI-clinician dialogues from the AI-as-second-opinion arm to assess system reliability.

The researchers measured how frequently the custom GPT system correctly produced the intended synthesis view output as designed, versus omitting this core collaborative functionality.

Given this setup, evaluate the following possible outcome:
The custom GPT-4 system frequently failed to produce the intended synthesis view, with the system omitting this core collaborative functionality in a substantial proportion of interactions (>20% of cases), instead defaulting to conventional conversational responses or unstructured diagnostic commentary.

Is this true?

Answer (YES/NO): NO